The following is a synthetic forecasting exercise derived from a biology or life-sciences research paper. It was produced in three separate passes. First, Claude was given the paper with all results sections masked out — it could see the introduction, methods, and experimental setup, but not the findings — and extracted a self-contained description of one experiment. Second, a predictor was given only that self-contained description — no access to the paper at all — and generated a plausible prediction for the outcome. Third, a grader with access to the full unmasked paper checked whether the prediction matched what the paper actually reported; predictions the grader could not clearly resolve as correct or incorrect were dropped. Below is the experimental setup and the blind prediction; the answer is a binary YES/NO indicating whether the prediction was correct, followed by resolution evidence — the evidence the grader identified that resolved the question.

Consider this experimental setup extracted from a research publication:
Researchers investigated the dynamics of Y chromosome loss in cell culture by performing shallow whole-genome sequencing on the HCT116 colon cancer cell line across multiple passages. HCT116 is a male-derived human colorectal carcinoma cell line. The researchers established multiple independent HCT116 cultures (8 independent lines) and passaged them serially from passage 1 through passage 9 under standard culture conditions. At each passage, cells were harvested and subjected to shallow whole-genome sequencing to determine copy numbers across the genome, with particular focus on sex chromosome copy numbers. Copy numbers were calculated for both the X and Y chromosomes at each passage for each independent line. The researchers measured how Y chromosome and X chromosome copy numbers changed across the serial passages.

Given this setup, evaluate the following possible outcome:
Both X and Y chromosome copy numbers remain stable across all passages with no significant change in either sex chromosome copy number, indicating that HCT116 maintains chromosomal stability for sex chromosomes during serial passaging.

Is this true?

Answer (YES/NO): NO